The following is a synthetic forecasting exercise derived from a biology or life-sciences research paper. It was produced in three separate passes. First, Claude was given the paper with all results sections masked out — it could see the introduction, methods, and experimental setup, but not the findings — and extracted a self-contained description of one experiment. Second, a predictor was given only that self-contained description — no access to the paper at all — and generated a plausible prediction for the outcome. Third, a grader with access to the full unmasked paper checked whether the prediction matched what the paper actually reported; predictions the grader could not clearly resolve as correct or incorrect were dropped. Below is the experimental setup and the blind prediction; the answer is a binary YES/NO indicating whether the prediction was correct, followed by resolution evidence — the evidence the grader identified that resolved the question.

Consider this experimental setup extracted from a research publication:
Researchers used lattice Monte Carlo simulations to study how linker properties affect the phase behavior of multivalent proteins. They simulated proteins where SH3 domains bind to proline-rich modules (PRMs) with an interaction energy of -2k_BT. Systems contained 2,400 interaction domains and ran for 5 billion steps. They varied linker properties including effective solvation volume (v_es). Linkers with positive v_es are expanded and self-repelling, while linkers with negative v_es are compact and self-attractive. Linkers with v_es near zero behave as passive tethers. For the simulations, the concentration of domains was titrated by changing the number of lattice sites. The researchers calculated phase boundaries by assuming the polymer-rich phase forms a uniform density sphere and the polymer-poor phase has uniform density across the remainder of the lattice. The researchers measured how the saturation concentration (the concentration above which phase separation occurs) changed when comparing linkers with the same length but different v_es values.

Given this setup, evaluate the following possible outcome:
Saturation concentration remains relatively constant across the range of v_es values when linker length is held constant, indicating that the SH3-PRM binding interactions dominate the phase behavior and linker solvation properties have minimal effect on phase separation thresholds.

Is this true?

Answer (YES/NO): NO